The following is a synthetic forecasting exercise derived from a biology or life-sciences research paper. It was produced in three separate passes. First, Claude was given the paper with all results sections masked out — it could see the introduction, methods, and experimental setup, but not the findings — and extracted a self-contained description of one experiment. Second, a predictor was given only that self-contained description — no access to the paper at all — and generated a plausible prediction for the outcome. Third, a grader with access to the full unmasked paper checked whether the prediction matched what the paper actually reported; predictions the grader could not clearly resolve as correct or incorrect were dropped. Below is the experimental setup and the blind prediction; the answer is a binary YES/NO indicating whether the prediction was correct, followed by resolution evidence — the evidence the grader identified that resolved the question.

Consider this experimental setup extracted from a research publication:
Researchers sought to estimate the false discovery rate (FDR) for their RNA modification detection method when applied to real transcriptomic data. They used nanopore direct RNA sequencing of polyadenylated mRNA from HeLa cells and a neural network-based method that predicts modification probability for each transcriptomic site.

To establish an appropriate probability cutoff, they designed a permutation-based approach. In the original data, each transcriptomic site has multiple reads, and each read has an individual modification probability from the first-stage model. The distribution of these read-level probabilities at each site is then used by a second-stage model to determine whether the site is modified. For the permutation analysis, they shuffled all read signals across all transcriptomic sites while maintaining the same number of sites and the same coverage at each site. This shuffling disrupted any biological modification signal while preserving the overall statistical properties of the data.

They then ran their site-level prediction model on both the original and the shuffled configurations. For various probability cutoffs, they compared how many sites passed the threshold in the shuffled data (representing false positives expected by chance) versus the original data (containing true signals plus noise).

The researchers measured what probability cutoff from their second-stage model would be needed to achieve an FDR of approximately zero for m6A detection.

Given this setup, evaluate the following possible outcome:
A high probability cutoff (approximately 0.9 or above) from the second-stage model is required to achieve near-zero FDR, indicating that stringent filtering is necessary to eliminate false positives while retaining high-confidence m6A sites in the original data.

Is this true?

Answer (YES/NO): YES